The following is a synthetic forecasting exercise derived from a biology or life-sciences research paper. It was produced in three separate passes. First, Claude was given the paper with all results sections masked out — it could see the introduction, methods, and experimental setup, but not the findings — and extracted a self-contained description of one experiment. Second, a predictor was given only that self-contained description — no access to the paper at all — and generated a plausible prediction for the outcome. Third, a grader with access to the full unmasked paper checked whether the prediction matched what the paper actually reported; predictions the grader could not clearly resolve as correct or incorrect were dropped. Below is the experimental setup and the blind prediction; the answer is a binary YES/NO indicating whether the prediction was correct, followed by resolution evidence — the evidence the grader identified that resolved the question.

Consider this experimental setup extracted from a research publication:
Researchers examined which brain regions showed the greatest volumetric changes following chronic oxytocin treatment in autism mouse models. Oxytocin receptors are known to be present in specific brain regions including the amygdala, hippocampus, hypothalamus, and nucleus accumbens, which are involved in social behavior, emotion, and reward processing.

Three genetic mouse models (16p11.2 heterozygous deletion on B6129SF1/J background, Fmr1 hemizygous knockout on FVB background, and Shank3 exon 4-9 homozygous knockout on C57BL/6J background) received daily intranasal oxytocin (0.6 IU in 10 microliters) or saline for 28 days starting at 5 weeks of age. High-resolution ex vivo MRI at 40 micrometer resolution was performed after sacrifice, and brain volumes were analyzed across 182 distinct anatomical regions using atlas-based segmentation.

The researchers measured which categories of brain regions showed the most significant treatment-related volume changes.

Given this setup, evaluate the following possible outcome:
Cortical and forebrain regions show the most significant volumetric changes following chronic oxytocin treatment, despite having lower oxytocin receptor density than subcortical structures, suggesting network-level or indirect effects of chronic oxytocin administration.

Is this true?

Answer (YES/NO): NO